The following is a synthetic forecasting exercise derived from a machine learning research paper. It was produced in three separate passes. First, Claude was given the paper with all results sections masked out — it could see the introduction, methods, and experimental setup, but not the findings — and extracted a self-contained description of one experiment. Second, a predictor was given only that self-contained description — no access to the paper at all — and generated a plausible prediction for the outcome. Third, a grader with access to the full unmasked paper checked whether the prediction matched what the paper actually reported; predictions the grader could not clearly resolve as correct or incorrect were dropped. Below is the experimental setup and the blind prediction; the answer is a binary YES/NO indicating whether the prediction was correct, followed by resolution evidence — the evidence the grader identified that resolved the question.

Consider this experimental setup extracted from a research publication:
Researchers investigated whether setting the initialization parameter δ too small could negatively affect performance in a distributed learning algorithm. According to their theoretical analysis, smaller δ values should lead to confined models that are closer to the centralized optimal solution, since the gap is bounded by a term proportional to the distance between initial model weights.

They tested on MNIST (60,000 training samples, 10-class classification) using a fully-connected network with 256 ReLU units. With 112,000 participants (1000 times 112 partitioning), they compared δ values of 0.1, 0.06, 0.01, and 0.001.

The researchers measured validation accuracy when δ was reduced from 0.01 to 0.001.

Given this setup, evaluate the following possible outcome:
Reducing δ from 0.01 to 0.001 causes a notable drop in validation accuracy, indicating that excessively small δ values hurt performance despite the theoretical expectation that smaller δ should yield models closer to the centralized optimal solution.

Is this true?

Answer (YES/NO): YES